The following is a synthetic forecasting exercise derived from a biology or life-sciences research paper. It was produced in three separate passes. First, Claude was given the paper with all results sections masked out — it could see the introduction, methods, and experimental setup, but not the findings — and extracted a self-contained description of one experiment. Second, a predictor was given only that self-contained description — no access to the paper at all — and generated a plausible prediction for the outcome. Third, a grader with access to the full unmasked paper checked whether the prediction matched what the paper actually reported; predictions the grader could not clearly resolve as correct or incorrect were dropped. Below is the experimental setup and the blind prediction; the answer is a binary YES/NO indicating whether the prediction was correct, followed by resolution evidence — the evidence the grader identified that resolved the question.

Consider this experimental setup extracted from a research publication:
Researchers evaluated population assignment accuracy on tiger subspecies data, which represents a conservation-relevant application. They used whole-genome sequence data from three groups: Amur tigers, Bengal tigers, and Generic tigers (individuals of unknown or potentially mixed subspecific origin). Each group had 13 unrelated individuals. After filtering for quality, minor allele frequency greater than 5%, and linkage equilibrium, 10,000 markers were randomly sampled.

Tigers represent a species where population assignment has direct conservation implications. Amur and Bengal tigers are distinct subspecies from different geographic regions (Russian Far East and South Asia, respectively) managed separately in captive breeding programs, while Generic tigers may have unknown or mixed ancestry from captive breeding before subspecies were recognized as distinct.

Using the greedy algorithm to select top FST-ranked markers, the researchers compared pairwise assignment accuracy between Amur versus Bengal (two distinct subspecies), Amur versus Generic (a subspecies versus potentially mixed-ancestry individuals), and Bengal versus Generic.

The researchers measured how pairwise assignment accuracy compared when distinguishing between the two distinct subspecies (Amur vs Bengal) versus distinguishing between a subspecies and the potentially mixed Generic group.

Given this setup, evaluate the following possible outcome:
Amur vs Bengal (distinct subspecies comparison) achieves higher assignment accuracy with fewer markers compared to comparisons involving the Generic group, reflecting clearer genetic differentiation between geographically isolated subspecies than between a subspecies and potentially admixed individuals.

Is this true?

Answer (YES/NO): YES